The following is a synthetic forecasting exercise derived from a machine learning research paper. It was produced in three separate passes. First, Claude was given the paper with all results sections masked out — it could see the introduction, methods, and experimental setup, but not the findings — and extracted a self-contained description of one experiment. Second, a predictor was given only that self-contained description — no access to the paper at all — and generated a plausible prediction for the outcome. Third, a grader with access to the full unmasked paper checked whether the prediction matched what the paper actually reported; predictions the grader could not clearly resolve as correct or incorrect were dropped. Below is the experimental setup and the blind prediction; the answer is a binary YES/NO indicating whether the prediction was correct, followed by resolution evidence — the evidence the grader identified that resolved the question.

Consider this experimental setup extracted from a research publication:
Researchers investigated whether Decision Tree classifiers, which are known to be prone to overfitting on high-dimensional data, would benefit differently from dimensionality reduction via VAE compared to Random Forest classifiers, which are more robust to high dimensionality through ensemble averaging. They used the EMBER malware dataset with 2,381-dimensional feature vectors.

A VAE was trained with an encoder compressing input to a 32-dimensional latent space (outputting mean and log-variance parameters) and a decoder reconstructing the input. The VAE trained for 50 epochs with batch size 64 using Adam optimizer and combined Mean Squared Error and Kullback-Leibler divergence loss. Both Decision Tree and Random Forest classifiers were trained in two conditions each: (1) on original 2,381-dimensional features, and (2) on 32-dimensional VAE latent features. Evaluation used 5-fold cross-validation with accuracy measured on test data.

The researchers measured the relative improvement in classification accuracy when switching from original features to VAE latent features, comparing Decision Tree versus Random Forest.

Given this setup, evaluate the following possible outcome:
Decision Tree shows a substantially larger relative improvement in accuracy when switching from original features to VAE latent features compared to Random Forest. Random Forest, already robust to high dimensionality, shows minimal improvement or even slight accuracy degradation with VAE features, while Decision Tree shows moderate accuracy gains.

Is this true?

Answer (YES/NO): NO